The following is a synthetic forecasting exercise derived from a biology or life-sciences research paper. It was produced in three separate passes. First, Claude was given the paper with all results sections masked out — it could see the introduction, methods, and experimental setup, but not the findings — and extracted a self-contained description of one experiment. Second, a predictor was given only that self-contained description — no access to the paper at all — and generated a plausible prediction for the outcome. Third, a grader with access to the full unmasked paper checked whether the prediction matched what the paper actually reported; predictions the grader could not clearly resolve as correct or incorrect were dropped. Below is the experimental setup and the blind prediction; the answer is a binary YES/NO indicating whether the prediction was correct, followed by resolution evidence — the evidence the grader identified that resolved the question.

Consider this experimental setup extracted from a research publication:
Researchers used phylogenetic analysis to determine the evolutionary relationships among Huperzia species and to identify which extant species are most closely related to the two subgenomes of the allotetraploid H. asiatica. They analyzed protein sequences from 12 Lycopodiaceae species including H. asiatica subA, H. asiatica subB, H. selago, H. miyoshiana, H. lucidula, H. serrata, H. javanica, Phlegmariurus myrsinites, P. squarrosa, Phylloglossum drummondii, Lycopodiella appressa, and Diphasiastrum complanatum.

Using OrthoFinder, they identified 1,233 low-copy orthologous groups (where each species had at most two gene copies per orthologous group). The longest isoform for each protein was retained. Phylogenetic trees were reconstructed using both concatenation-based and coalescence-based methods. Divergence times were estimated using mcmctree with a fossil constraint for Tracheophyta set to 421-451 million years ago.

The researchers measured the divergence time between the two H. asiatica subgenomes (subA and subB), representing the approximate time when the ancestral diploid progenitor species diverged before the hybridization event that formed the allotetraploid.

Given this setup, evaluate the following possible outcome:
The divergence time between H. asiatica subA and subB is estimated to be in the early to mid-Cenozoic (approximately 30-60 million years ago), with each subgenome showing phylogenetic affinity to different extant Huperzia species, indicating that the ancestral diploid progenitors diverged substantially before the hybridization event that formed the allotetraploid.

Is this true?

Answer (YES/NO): YES